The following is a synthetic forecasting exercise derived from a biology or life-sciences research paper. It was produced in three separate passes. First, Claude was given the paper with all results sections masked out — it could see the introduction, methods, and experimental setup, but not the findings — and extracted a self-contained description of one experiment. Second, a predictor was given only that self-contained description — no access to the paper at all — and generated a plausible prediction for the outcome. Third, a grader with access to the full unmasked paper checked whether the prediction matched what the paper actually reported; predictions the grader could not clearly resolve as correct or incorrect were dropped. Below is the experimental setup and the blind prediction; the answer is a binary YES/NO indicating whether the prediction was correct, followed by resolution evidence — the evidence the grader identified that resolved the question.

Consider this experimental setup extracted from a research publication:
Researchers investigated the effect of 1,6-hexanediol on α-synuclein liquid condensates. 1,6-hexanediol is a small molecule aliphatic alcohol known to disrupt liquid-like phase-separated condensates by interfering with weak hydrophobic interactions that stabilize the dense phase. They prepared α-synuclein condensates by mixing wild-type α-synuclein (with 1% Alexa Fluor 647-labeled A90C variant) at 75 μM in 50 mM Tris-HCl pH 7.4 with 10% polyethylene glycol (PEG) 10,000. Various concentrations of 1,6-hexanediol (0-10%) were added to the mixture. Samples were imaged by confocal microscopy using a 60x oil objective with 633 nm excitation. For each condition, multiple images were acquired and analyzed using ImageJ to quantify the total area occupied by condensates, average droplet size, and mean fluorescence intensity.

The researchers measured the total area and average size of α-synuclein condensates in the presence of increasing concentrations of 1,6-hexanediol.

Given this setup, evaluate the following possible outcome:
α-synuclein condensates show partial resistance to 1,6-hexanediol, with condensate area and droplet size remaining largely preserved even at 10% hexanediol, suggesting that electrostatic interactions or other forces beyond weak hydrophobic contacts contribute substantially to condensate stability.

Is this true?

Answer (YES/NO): NO